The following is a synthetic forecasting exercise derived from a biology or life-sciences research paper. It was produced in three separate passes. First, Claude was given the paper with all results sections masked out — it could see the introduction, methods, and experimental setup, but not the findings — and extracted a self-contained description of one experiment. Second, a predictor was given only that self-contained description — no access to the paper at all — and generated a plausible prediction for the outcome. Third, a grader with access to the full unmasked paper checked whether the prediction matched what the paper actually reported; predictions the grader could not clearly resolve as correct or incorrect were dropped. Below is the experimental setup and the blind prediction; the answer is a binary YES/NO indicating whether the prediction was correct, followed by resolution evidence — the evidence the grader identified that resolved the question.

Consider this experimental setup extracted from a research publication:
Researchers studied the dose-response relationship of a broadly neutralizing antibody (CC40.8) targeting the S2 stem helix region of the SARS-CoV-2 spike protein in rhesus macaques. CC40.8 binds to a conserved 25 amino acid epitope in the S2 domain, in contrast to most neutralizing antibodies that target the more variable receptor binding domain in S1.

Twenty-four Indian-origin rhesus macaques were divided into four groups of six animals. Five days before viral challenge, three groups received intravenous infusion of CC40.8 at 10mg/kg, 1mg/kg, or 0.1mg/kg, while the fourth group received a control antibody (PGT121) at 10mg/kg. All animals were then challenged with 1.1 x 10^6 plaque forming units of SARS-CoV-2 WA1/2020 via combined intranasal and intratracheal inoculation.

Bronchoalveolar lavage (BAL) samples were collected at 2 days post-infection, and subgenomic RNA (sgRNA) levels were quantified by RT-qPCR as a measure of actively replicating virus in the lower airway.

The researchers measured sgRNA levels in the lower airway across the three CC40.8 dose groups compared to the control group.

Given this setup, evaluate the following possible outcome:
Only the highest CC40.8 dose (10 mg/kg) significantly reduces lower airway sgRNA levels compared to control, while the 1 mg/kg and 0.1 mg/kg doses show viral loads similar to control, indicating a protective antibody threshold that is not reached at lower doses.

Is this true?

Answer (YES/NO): YES